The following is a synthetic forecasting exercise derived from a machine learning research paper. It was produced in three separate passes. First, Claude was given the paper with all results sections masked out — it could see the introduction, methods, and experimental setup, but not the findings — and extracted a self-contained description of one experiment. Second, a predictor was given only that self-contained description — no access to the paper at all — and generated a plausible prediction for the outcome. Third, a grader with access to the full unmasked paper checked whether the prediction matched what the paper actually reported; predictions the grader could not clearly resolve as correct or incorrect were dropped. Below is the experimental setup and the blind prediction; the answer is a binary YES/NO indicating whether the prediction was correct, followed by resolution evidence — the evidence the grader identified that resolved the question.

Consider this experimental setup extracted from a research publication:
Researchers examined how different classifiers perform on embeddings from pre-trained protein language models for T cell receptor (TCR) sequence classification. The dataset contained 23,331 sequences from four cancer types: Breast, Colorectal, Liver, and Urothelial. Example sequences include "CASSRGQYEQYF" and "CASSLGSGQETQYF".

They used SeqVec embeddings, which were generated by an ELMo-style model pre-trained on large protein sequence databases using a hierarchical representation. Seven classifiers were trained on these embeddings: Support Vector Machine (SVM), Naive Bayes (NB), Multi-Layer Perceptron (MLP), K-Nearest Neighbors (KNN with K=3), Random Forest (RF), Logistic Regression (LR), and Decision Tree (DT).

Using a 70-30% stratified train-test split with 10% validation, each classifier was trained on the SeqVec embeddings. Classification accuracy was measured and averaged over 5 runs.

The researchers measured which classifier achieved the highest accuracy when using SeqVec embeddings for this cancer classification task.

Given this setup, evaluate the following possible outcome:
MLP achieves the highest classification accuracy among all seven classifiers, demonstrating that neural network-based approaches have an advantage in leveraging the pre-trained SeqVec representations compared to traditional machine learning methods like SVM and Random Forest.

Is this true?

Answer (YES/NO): NO